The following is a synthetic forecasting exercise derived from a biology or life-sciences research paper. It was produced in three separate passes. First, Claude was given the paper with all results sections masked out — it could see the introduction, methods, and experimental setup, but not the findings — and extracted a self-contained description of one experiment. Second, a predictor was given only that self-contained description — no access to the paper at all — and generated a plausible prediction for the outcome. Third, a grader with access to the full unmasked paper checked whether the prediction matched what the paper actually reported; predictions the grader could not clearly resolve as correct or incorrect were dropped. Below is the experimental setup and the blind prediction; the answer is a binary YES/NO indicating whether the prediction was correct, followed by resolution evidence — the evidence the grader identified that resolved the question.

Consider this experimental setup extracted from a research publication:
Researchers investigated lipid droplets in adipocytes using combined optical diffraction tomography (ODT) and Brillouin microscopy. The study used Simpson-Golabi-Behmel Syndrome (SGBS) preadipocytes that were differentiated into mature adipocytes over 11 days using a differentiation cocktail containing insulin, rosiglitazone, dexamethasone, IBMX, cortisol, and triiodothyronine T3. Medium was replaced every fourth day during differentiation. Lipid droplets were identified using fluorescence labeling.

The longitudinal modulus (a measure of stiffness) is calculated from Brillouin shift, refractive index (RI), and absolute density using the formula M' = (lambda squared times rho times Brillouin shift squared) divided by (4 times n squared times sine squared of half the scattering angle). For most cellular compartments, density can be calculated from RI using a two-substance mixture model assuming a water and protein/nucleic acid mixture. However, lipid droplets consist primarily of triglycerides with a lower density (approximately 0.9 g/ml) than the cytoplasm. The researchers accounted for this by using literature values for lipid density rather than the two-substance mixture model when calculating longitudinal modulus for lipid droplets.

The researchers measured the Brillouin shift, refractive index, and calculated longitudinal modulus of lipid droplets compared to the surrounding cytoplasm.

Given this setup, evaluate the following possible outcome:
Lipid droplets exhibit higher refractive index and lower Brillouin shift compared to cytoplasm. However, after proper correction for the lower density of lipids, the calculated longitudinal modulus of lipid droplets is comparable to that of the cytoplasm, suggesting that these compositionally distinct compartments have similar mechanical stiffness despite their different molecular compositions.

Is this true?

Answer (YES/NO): NO